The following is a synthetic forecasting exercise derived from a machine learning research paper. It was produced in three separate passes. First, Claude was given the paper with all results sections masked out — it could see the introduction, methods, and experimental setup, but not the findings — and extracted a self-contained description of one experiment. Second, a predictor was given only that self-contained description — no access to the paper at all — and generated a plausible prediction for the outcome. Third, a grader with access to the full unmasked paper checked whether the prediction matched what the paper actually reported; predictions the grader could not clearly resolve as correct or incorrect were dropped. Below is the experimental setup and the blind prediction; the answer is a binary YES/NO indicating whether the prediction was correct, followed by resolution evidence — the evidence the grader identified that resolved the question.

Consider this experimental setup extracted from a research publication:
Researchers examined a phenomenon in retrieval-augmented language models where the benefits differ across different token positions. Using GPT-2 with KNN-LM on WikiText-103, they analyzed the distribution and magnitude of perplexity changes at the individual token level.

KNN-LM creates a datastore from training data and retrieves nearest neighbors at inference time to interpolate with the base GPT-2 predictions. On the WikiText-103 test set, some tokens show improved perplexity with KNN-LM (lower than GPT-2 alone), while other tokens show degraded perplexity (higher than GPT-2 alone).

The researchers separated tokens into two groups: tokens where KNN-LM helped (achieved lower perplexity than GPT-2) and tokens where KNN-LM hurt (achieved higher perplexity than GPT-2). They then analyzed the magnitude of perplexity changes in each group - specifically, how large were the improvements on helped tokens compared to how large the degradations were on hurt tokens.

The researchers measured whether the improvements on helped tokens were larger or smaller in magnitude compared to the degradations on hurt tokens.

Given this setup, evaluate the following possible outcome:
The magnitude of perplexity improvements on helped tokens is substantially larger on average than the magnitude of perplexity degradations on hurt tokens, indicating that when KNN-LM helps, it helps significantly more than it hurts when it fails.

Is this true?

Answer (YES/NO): YES